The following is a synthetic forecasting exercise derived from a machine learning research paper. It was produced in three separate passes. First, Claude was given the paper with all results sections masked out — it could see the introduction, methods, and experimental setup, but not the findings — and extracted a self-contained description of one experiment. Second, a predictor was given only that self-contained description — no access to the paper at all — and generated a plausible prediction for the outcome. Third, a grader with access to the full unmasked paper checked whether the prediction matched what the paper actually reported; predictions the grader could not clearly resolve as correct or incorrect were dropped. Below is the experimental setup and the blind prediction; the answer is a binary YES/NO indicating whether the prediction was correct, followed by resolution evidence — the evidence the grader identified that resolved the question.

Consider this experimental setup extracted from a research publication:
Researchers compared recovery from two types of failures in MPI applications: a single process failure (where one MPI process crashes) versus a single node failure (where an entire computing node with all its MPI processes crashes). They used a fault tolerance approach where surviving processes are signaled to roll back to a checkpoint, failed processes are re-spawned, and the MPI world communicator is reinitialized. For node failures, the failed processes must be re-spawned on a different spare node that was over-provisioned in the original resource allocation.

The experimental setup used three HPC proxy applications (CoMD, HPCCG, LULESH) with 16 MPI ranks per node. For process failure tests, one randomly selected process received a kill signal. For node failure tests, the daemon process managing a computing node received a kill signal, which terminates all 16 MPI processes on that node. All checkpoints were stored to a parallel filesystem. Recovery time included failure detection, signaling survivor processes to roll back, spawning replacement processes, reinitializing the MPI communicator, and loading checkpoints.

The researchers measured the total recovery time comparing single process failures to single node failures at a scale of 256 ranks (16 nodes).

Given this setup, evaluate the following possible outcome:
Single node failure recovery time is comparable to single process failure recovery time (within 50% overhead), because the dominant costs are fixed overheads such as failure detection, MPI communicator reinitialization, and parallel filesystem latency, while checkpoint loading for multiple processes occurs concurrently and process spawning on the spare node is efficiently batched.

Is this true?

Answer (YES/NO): NO